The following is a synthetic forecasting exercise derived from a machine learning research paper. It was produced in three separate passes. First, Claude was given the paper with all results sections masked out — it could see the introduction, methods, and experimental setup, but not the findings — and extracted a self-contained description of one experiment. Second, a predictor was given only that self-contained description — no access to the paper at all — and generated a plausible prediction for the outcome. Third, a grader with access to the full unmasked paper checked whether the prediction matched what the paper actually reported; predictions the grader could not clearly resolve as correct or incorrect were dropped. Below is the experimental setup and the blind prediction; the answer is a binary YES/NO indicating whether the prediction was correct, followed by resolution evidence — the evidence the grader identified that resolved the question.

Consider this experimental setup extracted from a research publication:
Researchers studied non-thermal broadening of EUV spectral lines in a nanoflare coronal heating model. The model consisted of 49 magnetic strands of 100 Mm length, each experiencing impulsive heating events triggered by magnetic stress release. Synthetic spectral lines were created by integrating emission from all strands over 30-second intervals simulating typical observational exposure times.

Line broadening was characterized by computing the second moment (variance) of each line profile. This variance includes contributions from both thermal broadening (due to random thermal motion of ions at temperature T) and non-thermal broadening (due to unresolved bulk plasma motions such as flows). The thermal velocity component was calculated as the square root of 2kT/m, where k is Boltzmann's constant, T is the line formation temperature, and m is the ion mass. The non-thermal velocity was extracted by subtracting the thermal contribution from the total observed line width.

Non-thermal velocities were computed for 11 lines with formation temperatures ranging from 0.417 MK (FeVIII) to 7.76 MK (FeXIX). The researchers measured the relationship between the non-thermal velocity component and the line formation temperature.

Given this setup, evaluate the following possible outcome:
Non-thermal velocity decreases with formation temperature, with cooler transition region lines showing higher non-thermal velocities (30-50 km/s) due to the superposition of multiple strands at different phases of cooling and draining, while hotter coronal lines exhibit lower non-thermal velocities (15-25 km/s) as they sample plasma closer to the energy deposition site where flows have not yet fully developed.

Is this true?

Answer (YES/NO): NO